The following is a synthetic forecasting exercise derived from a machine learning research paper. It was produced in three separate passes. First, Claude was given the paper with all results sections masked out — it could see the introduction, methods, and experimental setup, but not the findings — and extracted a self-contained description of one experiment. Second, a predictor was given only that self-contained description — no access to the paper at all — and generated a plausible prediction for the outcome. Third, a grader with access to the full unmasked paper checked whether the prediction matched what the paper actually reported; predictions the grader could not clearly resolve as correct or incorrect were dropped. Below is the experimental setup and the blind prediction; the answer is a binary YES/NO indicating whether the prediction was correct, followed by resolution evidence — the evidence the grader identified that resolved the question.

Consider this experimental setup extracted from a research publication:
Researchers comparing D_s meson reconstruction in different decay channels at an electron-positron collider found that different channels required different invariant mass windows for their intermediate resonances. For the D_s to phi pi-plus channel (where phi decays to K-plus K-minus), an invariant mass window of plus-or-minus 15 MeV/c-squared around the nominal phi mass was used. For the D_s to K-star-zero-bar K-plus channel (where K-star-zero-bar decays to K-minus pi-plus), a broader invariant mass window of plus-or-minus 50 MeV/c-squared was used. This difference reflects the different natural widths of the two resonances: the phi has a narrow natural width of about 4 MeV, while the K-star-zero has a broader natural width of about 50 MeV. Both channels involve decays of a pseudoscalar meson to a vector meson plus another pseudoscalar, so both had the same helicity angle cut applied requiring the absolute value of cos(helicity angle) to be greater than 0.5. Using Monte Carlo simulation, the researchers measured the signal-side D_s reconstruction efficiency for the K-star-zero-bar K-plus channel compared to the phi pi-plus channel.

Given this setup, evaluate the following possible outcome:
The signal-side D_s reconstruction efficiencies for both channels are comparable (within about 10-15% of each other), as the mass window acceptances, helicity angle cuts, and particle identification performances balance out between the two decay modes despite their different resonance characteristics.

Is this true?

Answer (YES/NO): YES